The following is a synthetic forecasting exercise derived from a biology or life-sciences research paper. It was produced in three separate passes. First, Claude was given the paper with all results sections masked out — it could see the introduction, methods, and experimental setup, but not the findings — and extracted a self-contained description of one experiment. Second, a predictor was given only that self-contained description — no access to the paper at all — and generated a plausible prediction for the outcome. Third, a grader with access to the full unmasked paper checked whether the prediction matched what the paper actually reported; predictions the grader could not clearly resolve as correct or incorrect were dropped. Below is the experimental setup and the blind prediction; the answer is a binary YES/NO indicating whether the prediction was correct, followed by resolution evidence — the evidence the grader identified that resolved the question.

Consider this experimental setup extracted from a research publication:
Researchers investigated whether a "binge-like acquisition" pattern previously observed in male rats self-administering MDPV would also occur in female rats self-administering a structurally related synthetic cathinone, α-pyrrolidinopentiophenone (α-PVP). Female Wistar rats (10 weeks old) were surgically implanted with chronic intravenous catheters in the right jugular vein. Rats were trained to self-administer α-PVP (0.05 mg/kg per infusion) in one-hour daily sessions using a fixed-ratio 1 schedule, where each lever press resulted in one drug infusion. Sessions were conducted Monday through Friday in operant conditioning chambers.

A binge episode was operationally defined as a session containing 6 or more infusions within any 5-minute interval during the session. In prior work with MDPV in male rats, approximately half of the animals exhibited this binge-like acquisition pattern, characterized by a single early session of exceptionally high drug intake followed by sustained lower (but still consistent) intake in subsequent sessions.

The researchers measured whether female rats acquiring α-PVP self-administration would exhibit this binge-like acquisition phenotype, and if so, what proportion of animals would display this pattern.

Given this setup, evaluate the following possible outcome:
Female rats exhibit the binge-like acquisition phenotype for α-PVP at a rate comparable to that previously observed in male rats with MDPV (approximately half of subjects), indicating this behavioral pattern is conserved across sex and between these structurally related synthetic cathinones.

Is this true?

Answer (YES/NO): YES